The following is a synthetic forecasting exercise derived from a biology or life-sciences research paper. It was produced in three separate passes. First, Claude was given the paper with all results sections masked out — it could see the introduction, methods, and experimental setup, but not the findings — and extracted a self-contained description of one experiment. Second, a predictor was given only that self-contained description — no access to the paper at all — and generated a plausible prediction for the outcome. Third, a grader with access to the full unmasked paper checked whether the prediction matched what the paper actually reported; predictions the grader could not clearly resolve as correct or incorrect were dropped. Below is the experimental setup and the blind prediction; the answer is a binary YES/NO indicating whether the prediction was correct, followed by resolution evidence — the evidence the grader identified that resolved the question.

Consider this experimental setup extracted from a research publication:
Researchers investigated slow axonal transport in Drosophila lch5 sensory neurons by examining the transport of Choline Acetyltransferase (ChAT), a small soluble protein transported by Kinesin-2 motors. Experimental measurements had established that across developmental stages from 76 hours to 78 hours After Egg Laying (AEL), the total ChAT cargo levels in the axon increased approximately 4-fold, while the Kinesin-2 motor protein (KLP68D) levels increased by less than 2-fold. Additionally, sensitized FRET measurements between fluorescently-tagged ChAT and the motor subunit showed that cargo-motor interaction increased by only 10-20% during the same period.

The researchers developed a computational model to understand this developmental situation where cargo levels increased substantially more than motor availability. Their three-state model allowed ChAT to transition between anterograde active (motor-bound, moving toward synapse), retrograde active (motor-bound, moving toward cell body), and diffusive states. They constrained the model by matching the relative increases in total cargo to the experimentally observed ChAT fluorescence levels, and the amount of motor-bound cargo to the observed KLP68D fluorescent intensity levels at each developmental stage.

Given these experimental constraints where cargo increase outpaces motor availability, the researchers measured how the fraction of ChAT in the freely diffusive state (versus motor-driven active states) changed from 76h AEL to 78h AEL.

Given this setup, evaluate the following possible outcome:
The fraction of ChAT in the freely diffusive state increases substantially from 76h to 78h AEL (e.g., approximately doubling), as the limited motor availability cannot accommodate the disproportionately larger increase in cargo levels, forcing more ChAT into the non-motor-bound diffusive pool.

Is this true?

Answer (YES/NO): YES